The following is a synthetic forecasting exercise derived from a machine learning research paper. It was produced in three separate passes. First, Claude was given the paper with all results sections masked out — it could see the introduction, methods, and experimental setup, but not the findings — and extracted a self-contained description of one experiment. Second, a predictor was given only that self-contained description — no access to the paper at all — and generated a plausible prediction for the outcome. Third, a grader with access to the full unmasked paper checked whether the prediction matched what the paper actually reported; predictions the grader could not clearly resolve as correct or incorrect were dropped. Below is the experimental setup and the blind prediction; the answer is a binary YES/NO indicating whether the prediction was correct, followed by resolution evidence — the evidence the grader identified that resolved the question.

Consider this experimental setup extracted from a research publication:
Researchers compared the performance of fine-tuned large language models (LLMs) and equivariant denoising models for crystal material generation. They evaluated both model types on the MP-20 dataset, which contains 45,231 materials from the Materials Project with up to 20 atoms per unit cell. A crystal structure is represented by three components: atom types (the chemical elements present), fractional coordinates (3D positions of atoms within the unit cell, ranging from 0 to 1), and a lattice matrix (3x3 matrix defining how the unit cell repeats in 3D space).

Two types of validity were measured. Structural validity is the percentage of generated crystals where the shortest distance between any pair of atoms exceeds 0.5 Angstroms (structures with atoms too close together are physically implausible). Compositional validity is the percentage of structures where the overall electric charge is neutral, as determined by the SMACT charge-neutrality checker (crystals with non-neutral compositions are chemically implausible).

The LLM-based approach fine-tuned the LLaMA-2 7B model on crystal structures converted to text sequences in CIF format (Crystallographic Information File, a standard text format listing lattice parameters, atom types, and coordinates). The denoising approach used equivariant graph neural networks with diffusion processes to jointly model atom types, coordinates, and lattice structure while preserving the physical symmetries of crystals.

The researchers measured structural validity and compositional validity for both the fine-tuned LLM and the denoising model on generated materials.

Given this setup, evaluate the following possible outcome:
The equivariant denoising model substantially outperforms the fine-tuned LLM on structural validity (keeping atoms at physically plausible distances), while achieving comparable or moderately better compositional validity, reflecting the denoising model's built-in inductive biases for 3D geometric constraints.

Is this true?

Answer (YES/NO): NO